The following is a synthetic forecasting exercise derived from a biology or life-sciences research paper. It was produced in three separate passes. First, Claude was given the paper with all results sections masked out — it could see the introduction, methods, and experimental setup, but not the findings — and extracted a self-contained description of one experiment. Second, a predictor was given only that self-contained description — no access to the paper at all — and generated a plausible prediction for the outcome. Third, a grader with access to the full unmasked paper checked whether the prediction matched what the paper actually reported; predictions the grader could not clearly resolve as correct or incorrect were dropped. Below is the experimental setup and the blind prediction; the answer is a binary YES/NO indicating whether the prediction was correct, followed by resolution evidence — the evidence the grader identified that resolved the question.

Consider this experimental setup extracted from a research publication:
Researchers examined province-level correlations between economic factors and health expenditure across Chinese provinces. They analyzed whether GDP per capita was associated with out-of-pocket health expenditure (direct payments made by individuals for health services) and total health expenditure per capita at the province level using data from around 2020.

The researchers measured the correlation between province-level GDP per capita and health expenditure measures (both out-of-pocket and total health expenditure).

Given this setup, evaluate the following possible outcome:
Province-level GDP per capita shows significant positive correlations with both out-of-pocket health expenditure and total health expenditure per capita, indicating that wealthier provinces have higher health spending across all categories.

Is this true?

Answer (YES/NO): NO